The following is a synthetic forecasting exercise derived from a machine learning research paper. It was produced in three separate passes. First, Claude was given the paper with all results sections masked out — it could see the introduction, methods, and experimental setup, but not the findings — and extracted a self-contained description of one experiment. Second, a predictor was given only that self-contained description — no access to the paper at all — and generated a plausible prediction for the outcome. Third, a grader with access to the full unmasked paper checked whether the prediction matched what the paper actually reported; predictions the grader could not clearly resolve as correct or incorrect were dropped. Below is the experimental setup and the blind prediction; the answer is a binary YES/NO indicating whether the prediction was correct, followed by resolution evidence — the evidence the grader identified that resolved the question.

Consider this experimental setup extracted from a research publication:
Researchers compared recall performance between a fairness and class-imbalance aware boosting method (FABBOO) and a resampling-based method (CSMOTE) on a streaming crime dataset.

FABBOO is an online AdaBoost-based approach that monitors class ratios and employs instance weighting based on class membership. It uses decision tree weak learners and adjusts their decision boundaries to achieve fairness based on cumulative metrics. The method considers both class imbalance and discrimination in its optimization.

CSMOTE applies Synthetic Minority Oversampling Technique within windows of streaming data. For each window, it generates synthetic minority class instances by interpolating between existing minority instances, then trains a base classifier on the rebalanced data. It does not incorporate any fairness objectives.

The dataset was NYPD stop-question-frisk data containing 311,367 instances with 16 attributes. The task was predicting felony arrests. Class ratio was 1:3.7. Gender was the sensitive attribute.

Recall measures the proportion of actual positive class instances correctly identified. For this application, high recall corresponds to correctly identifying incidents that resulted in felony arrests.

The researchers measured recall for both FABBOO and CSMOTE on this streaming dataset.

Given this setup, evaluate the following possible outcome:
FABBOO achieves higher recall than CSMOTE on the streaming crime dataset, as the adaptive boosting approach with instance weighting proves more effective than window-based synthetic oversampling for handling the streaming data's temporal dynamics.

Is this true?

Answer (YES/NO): NO